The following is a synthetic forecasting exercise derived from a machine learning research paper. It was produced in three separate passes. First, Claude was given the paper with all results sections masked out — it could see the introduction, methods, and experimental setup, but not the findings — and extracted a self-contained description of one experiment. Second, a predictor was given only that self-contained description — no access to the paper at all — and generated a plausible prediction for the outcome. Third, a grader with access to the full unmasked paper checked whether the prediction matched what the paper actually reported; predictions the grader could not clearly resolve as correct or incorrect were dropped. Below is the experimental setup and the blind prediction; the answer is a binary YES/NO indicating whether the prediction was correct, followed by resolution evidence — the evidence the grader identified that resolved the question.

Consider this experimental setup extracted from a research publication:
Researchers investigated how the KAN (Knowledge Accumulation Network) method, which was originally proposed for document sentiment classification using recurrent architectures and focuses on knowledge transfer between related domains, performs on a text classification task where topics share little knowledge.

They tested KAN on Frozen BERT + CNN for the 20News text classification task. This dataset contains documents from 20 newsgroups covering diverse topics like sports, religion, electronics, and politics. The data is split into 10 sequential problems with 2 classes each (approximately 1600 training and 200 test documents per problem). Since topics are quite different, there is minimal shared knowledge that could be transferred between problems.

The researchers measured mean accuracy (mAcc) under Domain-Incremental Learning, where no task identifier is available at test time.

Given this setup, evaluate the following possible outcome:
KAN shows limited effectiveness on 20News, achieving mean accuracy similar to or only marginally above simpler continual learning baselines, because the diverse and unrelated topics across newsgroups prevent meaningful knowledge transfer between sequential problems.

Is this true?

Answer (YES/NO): YES